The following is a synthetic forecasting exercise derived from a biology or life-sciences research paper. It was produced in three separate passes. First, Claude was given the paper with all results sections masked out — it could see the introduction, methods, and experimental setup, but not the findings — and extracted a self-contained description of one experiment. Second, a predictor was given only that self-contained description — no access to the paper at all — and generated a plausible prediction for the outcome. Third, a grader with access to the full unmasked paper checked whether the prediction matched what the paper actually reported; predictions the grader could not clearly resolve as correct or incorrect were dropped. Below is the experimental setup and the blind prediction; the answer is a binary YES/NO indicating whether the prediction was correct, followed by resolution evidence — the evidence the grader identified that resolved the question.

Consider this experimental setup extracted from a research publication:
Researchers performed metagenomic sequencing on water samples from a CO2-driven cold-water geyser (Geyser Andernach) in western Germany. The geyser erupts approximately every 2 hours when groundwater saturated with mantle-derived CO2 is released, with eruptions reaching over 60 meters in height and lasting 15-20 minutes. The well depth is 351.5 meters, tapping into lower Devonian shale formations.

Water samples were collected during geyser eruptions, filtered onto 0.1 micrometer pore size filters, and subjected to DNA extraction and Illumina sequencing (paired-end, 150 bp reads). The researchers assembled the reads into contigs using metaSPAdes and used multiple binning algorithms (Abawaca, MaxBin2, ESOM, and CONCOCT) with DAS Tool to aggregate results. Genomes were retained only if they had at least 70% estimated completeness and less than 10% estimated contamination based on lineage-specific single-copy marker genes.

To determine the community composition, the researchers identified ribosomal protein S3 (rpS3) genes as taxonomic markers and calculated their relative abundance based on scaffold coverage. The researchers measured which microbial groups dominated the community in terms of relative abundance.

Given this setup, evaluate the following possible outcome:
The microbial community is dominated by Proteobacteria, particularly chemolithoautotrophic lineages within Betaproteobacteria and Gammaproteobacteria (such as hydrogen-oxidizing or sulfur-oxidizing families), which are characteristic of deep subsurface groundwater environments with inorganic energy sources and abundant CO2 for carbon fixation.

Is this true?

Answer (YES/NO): NO